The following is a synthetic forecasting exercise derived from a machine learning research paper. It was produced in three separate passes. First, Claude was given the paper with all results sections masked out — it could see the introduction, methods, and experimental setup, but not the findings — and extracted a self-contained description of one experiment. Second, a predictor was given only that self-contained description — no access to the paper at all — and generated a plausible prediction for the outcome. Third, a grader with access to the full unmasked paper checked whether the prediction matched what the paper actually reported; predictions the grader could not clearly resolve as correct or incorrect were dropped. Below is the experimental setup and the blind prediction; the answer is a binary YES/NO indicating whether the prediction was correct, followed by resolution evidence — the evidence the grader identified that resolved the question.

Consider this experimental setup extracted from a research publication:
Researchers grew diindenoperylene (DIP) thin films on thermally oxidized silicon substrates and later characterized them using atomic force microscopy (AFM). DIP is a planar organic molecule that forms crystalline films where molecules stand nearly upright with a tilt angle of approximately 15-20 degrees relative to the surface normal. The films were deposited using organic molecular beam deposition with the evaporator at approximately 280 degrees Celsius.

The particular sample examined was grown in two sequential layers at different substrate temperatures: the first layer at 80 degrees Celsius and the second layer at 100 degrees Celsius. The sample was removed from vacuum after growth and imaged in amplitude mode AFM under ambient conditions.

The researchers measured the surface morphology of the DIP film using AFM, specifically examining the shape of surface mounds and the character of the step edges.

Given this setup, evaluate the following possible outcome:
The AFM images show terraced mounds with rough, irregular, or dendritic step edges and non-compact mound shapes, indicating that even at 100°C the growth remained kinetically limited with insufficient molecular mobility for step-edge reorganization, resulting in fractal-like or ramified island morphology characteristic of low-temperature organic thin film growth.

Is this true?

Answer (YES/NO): NO